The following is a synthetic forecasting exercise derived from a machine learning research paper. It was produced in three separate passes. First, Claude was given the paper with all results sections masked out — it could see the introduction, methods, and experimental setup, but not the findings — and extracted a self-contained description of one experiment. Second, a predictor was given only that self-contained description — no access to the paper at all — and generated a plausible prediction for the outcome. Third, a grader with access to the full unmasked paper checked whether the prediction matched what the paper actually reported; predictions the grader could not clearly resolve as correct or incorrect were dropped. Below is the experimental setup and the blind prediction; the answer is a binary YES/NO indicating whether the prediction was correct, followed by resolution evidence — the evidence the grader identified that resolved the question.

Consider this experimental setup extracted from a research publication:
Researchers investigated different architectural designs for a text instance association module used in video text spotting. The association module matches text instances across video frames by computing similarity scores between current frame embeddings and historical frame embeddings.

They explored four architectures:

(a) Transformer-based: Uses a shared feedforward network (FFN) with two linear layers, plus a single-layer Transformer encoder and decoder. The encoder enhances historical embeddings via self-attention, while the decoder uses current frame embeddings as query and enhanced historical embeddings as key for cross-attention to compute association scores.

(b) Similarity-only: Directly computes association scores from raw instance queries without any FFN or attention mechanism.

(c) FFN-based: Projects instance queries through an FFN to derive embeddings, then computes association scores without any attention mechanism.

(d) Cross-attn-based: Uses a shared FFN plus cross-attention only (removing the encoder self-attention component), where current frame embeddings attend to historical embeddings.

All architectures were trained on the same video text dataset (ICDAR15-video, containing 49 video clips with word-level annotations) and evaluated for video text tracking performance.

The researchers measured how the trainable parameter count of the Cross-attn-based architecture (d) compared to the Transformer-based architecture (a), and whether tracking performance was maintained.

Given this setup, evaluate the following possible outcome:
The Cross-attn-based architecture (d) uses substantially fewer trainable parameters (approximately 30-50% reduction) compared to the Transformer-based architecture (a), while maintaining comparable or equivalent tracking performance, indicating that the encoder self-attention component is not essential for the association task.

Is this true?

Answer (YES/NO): NO